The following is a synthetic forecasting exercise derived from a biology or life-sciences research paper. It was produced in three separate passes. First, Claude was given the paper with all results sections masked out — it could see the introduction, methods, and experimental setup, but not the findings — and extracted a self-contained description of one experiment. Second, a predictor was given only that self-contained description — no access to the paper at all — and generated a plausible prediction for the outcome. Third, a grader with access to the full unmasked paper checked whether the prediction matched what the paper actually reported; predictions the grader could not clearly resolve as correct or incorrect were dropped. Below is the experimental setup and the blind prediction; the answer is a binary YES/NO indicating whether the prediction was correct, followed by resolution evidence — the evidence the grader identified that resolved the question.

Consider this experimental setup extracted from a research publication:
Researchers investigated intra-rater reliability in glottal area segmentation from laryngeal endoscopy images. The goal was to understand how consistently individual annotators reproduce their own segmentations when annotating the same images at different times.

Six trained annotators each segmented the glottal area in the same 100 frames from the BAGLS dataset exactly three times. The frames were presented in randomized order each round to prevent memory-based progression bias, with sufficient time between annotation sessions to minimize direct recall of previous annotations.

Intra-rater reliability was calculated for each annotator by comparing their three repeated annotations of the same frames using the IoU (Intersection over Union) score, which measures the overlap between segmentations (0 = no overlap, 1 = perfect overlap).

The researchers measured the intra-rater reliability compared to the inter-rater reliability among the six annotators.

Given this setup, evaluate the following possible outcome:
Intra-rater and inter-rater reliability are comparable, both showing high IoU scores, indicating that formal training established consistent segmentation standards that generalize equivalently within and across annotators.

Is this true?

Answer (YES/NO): NO